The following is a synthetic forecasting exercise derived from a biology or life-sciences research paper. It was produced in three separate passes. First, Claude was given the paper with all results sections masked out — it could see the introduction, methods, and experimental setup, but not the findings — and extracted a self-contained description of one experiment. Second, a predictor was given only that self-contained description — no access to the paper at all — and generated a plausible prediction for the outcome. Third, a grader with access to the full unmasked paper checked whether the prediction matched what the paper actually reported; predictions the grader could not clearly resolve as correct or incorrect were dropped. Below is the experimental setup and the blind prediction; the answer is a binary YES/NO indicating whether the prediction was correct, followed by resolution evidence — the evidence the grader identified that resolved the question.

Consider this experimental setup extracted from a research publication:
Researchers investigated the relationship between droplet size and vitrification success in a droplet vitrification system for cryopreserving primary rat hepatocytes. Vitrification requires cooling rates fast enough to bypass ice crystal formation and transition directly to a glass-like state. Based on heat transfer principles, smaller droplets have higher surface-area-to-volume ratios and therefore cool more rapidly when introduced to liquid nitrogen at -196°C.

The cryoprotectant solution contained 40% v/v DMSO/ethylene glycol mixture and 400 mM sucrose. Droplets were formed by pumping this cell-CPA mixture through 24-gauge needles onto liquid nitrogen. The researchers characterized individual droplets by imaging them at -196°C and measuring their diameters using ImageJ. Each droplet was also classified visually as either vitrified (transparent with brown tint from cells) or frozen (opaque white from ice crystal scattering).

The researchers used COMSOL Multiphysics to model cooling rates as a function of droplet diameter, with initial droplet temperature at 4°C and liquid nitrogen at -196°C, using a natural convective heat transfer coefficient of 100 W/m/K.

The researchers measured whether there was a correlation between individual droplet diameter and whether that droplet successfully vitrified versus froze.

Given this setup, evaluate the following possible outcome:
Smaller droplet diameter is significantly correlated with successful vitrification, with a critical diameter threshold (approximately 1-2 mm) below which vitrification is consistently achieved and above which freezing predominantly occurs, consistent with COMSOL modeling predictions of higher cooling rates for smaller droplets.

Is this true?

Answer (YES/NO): NO